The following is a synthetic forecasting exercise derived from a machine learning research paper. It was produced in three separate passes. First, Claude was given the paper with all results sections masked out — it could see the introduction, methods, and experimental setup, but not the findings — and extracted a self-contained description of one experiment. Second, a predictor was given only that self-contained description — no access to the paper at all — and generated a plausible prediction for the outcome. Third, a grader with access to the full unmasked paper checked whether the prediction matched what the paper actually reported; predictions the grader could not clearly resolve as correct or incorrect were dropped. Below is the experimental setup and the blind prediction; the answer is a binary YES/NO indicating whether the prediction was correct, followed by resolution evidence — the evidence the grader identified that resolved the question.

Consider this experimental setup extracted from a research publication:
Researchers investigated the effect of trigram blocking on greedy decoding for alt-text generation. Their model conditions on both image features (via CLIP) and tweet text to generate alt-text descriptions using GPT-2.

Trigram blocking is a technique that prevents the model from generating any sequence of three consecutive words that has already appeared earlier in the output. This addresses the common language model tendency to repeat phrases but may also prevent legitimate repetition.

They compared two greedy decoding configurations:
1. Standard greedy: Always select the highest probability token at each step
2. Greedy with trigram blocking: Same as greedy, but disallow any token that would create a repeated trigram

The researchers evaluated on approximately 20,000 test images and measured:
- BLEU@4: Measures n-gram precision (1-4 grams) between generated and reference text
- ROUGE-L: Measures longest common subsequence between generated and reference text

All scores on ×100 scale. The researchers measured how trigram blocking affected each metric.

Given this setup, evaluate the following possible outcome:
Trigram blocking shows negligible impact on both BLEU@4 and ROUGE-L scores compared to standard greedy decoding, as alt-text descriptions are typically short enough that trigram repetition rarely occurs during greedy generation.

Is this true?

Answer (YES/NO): NO